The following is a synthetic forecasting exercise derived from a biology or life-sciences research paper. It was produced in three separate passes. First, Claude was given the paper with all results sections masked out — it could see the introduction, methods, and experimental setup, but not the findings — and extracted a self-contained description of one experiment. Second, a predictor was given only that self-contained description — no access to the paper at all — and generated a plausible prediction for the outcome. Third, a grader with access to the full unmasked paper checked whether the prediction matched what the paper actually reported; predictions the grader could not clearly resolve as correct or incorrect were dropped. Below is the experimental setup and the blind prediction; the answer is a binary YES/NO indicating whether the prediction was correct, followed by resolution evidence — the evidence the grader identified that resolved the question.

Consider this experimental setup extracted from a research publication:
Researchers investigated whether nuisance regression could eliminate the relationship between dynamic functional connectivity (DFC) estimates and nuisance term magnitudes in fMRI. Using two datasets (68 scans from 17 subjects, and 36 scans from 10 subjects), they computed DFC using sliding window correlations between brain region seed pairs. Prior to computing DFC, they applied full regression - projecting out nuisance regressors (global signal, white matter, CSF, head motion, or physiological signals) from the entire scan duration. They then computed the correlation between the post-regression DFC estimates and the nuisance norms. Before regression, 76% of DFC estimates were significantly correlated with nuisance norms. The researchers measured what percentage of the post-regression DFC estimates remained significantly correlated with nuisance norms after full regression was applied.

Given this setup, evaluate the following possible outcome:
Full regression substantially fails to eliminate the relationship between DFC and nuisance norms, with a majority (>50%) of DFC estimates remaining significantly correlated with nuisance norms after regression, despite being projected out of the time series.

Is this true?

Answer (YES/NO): YES